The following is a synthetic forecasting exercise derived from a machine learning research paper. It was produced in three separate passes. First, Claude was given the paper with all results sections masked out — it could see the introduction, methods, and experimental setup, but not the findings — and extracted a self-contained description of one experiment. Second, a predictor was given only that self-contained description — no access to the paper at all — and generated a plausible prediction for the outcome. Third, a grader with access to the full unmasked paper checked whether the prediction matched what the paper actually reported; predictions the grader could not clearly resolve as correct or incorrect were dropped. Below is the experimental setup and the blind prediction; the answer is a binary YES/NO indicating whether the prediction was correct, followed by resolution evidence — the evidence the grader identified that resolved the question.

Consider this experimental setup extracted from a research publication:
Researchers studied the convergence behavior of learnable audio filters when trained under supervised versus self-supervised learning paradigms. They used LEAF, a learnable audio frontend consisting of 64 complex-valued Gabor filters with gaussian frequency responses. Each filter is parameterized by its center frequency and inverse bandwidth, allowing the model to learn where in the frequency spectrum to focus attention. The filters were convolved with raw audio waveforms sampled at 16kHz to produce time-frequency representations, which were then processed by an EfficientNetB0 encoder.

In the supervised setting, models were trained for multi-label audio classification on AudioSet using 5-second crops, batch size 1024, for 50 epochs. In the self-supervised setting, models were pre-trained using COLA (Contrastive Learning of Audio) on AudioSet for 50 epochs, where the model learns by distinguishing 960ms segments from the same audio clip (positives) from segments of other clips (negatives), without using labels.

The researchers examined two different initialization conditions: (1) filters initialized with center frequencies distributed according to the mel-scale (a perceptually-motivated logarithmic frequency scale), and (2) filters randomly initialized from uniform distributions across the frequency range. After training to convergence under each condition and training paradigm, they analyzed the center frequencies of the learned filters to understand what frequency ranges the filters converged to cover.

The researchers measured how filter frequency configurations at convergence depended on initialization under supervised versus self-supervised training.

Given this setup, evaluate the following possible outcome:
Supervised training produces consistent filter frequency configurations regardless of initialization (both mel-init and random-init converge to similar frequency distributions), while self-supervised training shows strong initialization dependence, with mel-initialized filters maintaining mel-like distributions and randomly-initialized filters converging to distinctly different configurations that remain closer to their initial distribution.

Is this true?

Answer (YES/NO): NO